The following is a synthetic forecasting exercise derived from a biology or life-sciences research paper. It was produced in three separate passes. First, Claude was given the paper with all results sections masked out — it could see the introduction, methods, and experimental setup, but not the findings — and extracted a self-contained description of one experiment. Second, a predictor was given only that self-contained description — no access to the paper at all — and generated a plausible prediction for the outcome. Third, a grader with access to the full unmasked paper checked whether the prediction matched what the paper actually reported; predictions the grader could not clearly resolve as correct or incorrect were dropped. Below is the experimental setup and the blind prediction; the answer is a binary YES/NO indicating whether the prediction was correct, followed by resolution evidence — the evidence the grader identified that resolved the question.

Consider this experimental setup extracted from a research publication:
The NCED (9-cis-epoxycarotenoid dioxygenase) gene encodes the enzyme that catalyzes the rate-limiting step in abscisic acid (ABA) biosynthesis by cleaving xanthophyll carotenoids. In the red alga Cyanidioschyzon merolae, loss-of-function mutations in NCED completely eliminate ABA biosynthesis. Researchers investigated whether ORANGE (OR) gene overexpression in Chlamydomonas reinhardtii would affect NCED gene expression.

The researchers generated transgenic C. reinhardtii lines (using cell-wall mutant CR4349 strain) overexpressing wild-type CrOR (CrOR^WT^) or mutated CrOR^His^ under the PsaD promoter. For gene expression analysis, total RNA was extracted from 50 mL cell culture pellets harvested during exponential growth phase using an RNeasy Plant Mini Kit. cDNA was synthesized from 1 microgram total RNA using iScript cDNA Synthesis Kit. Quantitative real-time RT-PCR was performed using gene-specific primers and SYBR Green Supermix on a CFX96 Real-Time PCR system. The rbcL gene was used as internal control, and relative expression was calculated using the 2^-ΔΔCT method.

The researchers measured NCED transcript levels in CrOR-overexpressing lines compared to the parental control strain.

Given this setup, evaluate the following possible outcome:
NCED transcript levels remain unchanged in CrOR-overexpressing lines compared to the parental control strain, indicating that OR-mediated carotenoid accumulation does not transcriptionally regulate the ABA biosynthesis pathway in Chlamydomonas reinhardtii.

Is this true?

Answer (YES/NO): NO